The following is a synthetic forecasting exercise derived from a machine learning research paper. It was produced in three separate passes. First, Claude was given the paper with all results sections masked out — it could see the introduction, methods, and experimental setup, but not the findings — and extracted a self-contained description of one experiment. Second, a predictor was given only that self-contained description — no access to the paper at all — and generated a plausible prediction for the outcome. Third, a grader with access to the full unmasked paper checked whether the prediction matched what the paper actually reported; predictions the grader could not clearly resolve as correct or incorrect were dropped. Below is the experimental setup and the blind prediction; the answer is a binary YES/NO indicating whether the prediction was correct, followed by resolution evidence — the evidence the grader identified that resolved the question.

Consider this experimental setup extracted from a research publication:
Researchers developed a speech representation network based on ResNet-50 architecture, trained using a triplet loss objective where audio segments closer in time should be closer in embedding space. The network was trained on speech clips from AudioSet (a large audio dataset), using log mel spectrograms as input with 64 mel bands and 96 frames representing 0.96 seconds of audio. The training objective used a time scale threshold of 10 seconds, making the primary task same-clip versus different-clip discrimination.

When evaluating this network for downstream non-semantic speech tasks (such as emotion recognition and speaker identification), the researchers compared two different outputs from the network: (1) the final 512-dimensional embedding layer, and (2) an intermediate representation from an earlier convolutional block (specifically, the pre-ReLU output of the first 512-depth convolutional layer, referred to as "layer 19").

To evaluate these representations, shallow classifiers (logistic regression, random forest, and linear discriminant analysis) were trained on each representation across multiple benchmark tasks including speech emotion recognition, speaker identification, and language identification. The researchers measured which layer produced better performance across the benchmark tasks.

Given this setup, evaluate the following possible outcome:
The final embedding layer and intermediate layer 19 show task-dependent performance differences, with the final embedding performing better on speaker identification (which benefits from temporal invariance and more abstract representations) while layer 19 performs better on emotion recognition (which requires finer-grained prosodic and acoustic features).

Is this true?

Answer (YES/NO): NO